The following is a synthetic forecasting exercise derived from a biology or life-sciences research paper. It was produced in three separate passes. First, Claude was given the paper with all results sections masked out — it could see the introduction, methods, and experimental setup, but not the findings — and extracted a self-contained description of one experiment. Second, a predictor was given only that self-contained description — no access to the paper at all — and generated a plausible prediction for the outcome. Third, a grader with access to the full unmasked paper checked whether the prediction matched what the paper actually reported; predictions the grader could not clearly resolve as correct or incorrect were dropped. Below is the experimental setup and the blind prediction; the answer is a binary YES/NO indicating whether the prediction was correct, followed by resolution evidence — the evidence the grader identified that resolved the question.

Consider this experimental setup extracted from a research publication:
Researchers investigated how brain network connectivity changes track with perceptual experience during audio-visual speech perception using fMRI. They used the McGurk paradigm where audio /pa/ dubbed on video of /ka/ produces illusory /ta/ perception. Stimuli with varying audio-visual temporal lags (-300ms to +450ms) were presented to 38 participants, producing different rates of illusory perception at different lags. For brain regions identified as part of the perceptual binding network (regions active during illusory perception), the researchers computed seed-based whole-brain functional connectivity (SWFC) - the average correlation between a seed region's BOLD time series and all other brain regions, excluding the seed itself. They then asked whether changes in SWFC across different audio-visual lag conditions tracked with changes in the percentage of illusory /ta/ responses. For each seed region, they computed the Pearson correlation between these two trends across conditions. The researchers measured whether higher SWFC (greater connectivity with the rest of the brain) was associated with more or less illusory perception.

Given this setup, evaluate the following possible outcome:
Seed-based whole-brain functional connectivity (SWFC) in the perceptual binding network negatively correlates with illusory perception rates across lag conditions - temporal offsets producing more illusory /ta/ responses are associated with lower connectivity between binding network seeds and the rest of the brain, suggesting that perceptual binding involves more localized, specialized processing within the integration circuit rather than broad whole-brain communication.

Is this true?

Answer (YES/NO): YES